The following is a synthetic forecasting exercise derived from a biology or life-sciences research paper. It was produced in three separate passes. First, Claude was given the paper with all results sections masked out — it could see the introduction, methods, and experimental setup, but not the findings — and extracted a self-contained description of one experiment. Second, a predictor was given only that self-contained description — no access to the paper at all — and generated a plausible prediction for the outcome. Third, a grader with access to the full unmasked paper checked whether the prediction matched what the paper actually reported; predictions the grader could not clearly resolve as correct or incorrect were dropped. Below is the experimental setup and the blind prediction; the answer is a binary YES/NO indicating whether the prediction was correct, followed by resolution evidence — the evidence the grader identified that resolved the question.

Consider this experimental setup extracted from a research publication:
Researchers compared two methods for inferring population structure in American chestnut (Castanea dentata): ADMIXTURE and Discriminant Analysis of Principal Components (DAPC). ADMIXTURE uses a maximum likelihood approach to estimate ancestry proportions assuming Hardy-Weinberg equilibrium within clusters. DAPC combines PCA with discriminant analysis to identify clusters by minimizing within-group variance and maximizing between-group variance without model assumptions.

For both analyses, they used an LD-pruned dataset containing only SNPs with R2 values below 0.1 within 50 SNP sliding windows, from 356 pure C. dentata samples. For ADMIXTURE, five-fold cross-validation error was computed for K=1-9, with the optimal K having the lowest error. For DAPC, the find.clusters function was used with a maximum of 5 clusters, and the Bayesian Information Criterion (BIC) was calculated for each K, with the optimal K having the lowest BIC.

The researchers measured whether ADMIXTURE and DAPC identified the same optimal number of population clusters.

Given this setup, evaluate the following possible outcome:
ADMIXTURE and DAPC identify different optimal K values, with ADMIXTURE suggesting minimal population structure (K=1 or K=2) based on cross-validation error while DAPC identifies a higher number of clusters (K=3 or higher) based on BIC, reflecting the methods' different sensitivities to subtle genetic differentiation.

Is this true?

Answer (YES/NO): NO